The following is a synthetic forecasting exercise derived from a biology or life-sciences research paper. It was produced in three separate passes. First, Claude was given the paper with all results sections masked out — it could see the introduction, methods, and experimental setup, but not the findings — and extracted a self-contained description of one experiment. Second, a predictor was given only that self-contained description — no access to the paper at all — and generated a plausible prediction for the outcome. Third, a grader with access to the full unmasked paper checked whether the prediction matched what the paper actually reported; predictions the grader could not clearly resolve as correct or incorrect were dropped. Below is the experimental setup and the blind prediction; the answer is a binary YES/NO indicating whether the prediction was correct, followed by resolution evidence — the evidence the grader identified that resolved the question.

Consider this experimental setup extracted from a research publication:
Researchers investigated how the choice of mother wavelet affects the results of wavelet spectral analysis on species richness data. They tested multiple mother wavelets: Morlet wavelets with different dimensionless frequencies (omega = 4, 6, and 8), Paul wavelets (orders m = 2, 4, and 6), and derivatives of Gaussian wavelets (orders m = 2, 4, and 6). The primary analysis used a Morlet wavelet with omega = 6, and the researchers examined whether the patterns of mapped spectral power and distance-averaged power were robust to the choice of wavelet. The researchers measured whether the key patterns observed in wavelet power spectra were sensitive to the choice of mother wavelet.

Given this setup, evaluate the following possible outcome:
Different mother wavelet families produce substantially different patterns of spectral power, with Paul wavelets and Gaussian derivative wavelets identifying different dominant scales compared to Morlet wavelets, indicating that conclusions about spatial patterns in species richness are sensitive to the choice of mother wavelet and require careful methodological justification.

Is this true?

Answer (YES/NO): NO